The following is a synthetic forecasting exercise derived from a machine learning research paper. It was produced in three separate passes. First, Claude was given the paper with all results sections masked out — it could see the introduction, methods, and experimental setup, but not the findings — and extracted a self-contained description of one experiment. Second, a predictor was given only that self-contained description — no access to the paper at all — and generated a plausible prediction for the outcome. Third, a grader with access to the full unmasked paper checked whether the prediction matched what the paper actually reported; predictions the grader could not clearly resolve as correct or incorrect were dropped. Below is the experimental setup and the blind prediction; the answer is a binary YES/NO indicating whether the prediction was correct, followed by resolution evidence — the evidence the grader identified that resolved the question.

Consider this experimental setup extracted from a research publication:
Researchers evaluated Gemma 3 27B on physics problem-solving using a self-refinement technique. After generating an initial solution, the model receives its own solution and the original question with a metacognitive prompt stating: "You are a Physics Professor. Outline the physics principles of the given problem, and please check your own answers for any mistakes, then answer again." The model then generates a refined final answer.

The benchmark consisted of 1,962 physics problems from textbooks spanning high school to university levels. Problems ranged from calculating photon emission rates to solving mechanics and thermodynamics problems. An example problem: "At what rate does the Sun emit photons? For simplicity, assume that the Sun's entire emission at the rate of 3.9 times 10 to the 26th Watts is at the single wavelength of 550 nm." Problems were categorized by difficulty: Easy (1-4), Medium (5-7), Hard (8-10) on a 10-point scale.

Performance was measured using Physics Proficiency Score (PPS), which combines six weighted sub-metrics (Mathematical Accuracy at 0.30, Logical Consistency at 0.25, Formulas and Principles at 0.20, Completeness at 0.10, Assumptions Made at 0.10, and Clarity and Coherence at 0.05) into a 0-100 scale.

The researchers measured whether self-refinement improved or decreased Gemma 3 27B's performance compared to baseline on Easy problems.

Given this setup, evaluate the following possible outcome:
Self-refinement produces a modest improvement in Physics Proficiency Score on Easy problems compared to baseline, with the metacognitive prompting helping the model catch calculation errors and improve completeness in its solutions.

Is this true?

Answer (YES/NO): NO